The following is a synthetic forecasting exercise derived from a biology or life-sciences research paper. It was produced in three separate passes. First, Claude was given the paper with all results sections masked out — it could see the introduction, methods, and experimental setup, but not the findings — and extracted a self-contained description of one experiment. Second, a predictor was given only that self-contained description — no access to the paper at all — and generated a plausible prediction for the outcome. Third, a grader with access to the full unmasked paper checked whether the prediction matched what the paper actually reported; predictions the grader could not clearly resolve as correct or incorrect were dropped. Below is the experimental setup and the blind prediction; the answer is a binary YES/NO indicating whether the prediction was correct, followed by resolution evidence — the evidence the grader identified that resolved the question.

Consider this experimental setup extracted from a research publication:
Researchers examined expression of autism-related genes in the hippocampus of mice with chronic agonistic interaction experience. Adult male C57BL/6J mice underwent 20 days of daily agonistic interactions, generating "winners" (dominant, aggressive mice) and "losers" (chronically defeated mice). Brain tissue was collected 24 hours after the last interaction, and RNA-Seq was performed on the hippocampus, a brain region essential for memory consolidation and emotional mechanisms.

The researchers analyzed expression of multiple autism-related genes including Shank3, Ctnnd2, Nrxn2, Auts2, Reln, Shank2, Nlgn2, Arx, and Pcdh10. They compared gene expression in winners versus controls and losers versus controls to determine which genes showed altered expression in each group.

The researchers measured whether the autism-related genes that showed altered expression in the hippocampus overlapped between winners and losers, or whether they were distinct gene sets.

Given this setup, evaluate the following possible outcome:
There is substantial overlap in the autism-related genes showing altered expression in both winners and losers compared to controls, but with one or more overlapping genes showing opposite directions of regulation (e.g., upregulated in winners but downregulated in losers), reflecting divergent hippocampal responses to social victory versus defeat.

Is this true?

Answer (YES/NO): NO